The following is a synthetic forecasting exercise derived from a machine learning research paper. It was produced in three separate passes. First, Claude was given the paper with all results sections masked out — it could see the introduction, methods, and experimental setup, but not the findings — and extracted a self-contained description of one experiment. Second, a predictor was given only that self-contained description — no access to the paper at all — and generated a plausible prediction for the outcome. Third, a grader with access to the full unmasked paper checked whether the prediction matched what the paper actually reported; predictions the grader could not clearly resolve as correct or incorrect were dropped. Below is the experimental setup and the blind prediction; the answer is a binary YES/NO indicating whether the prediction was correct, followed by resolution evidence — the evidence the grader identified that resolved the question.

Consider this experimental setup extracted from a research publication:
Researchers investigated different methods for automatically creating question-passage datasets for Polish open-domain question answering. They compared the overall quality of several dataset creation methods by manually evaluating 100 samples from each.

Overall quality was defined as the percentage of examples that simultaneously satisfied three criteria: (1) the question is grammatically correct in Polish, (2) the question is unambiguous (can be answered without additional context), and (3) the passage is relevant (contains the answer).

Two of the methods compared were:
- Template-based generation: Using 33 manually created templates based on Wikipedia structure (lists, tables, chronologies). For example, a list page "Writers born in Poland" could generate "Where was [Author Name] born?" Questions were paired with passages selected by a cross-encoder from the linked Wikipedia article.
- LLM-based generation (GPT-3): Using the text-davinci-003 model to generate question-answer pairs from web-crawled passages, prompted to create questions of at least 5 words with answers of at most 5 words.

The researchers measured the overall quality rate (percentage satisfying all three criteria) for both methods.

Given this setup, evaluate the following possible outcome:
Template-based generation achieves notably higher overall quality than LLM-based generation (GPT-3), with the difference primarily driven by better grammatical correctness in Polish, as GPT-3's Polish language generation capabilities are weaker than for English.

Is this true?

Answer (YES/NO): NO